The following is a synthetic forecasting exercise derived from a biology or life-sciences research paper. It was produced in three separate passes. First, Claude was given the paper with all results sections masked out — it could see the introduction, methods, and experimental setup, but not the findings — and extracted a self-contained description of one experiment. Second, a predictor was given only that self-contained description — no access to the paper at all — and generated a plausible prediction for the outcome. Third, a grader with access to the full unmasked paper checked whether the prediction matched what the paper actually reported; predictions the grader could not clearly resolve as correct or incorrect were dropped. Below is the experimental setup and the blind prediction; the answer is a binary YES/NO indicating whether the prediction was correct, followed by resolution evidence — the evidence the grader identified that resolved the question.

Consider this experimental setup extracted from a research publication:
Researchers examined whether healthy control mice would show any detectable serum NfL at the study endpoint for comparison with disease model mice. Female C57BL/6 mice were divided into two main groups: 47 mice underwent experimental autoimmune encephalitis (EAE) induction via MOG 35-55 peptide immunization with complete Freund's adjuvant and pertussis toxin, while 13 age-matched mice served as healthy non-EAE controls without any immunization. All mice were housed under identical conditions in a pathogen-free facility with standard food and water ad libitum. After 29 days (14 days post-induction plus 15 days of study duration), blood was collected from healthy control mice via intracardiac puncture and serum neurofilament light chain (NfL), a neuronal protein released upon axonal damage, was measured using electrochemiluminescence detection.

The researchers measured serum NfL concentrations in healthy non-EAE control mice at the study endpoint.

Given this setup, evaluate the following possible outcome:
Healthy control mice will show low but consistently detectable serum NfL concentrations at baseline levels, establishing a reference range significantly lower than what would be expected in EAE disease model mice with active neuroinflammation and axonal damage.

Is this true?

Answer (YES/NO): YES